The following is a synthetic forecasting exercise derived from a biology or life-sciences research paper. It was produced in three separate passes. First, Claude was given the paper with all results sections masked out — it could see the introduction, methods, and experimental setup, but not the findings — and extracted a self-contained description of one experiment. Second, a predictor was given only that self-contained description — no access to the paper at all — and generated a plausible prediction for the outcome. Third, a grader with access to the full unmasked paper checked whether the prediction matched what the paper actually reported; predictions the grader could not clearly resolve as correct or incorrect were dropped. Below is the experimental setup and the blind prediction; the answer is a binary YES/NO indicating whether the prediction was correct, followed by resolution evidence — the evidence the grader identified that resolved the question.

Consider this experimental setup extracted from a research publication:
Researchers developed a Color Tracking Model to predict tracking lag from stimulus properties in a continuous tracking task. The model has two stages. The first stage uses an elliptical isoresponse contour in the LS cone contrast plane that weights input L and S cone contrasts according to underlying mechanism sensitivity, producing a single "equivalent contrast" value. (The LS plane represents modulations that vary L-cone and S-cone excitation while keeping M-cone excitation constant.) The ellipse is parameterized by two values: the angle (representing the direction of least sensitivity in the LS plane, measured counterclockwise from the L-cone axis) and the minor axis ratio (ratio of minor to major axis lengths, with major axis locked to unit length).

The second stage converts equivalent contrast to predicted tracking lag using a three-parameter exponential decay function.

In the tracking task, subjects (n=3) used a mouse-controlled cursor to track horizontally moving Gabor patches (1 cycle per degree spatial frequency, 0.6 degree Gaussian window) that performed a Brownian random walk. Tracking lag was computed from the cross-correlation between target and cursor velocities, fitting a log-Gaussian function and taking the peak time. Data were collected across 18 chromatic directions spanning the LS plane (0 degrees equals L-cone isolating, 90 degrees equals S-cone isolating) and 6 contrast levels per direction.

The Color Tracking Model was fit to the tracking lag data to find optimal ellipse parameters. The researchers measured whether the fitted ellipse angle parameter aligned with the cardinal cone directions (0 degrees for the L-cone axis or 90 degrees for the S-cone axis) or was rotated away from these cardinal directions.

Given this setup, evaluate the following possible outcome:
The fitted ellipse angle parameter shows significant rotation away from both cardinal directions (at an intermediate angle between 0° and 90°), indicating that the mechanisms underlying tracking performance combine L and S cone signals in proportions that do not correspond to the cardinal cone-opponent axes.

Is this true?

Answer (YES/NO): NO